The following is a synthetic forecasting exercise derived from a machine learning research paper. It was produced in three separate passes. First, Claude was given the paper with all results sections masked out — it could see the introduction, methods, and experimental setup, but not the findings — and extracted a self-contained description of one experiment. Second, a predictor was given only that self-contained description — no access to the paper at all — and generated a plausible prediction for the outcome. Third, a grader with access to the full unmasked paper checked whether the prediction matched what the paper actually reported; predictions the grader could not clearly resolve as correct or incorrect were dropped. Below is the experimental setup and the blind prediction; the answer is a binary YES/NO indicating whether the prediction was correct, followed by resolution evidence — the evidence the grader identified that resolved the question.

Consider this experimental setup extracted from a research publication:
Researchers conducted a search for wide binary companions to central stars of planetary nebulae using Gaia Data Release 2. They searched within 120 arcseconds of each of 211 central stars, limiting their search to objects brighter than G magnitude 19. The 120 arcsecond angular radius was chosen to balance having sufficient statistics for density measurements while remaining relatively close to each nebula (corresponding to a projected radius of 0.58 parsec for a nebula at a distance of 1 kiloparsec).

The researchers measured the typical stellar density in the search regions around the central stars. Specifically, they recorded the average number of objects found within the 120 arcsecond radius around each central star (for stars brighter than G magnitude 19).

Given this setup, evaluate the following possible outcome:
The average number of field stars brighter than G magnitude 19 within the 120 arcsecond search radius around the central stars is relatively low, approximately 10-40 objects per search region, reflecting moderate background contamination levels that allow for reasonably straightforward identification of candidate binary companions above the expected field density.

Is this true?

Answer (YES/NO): NO